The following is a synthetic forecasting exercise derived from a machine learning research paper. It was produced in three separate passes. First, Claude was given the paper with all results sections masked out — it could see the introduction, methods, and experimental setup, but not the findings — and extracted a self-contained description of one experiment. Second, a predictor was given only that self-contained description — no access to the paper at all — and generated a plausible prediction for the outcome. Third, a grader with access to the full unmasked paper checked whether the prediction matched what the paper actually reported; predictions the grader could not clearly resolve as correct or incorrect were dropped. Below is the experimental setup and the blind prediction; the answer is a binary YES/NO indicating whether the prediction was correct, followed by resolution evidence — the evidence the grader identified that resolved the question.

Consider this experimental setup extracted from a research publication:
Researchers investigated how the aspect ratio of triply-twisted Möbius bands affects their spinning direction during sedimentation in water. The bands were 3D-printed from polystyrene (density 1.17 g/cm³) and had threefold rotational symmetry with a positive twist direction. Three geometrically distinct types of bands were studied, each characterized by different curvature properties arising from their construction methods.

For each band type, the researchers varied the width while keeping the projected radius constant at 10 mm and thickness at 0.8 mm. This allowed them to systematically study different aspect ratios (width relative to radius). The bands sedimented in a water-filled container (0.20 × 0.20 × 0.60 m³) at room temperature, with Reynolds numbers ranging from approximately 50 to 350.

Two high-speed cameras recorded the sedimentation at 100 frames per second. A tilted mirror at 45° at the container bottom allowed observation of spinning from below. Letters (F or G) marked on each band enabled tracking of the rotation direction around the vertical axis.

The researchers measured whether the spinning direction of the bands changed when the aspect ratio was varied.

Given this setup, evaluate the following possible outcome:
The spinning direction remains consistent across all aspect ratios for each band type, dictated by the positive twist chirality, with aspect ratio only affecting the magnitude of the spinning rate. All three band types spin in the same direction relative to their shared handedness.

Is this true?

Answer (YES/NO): NO